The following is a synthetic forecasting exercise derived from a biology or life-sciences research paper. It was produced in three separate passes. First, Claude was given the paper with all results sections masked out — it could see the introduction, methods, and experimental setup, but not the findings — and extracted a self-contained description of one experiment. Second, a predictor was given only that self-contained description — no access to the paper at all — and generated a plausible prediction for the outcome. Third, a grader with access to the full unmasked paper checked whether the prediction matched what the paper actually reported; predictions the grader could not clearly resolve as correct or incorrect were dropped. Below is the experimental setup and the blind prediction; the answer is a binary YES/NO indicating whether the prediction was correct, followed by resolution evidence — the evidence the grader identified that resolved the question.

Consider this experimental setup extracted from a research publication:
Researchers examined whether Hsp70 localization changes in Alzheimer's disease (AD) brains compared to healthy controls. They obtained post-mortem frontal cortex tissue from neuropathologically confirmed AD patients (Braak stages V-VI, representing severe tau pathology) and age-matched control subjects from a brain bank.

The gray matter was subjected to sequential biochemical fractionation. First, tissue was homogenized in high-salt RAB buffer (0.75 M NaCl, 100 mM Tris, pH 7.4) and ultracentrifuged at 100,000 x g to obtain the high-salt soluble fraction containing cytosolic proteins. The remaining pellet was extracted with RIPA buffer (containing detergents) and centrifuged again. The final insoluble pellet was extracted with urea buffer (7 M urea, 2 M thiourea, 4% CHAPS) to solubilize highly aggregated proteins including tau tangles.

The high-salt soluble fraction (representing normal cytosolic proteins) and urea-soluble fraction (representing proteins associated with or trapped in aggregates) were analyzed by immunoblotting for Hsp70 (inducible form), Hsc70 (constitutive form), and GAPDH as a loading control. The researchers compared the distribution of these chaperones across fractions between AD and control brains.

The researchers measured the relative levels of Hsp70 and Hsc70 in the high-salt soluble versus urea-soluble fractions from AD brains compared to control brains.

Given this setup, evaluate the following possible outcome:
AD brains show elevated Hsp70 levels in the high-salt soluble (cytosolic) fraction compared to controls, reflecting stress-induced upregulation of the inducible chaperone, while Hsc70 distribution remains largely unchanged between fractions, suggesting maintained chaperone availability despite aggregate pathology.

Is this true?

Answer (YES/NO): NO